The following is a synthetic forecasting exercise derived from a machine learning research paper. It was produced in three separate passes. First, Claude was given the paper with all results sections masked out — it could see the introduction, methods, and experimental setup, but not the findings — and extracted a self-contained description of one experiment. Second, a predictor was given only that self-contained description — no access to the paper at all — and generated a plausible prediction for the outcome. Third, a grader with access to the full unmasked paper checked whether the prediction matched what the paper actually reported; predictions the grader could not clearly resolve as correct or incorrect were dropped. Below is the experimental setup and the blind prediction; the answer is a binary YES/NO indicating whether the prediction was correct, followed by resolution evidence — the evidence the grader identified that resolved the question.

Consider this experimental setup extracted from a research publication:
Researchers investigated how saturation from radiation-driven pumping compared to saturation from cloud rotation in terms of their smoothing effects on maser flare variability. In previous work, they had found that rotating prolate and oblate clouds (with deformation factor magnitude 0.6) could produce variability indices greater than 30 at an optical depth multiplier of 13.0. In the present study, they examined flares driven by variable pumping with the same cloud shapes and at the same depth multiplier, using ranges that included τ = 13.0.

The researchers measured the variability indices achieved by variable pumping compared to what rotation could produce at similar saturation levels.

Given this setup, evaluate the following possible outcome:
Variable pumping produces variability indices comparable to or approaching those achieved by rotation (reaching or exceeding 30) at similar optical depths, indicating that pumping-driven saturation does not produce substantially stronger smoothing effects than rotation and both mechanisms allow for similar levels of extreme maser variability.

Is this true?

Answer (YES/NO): NO